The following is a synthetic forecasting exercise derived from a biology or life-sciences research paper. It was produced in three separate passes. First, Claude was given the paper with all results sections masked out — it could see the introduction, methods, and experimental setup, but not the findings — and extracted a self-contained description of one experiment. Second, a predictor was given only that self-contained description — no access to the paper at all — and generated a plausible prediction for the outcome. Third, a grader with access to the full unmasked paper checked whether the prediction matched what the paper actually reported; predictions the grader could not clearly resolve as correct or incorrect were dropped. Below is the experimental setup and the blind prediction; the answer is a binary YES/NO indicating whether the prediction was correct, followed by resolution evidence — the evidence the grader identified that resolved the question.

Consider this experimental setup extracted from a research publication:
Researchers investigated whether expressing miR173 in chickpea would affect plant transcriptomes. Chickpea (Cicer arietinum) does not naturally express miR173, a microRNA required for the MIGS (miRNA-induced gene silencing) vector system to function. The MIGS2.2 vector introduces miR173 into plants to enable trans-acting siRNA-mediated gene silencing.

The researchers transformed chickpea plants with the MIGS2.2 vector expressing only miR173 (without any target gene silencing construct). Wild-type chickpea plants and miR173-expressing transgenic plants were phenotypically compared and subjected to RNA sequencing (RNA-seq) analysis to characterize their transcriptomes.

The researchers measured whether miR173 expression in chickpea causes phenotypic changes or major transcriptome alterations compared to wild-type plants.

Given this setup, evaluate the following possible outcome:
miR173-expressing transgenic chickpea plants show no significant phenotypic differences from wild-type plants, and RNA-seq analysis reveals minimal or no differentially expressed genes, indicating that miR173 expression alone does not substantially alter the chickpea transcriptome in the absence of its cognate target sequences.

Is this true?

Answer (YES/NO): YES